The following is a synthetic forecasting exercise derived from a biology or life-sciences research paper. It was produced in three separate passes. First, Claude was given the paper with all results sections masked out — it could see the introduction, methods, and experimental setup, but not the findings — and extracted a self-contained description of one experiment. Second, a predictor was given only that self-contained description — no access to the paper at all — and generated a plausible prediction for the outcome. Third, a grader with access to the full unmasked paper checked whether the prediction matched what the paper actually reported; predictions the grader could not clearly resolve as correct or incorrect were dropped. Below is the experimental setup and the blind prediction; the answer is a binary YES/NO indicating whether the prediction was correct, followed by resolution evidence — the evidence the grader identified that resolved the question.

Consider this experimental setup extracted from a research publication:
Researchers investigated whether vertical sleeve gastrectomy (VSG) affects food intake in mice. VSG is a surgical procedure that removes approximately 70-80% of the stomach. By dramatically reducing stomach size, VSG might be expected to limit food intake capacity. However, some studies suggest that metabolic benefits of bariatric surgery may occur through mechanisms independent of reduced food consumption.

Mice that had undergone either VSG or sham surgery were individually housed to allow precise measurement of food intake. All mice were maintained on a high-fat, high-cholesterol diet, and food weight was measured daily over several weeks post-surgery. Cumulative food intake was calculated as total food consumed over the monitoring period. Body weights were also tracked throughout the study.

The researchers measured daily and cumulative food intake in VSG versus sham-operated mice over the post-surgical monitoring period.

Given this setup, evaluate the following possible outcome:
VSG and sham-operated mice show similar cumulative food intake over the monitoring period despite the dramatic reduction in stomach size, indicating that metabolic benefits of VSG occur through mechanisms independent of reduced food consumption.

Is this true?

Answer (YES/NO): NO